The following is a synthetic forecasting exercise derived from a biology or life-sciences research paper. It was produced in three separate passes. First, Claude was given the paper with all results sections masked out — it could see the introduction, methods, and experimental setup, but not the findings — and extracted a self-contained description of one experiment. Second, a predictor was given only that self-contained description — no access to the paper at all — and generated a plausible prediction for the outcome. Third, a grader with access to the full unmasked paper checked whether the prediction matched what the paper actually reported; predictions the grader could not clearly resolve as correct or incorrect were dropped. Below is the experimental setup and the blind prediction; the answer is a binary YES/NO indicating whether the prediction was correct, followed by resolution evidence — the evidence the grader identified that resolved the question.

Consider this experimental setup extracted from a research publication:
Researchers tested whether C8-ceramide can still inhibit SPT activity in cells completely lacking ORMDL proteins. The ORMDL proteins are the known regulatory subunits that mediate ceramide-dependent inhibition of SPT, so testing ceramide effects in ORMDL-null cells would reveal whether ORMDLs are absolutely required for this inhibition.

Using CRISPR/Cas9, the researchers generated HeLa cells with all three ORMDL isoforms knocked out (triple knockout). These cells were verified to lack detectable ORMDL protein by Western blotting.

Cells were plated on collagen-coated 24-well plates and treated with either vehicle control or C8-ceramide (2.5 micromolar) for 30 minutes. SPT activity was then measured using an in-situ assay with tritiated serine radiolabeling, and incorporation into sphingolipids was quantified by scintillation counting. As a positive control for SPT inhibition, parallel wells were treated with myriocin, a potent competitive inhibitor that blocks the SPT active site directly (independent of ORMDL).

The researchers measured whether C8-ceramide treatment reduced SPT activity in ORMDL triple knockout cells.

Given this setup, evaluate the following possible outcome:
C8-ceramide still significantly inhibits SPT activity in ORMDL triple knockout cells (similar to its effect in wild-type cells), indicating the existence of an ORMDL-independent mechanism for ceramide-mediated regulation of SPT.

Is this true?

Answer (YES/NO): NO